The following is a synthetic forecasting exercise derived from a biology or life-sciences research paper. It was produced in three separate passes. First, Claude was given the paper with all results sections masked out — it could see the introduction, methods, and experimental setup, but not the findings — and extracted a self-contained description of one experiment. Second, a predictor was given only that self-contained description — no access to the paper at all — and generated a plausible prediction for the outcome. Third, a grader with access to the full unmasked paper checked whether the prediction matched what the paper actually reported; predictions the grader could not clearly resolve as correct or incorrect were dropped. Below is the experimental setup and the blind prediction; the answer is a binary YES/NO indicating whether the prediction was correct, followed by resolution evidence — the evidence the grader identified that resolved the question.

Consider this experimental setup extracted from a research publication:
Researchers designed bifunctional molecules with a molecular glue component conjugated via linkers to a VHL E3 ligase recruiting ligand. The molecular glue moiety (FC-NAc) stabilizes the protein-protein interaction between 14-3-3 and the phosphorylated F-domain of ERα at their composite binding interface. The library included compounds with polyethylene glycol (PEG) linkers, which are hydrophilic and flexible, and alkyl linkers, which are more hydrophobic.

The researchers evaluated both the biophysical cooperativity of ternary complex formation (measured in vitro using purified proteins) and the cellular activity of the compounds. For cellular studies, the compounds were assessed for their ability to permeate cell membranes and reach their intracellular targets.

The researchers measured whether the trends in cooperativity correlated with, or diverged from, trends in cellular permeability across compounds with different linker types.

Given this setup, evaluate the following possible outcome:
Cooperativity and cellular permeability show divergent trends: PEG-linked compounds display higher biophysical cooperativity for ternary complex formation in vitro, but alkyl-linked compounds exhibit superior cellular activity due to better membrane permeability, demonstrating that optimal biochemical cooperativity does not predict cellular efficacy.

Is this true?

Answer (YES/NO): NO